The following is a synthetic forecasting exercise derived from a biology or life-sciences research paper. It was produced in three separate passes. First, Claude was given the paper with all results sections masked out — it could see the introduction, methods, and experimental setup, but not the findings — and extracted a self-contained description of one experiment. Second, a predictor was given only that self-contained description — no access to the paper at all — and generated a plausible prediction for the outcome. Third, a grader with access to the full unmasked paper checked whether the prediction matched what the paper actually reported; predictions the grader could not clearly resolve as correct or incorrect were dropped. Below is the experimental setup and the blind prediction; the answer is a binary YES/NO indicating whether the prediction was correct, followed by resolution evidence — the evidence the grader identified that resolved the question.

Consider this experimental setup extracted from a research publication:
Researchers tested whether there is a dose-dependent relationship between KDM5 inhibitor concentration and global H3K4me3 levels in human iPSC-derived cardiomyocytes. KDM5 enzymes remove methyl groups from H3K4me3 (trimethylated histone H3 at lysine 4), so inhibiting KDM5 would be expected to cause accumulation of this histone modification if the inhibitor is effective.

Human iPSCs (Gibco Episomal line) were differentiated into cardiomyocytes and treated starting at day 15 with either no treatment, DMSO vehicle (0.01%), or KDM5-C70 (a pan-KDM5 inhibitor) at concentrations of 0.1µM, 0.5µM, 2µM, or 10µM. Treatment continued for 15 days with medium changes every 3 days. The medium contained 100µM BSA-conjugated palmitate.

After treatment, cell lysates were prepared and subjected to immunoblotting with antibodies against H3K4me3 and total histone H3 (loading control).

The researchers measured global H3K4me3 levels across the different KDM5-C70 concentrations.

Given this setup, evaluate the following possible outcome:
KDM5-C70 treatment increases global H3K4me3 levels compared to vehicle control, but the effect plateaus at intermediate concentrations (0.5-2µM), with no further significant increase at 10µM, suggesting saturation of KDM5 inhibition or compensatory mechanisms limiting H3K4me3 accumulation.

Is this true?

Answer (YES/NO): YES